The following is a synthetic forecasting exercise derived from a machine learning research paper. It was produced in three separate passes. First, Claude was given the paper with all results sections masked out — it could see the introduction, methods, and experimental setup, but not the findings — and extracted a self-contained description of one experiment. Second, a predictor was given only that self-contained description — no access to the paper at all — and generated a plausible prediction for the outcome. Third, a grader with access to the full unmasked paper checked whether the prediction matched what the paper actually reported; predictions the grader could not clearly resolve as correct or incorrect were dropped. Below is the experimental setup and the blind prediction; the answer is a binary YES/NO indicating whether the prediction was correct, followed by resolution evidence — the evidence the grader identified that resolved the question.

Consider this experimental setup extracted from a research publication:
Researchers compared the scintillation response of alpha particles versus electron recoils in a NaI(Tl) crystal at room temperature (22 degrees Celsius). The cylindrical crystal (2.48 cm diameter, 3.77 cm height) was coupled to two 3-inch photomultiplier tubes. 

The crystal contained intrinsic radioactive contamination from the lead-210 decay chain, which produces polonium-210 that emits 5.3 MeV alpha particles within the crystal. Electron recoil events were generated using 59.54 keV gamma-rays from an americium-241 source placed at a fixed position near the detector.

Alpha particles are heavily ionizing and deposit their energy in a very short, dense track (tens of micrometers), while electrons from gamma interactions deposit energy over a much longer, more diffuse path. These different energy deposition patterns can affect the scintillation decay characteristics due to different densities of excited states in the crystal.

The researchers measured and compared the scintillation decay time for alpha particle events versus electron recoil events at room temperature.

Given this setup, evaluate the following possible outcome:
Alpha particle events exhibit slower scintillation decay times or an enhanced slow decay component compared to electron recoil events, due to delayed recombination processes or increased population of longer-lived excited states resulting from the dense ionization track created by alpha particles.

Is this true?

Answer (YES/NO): NO